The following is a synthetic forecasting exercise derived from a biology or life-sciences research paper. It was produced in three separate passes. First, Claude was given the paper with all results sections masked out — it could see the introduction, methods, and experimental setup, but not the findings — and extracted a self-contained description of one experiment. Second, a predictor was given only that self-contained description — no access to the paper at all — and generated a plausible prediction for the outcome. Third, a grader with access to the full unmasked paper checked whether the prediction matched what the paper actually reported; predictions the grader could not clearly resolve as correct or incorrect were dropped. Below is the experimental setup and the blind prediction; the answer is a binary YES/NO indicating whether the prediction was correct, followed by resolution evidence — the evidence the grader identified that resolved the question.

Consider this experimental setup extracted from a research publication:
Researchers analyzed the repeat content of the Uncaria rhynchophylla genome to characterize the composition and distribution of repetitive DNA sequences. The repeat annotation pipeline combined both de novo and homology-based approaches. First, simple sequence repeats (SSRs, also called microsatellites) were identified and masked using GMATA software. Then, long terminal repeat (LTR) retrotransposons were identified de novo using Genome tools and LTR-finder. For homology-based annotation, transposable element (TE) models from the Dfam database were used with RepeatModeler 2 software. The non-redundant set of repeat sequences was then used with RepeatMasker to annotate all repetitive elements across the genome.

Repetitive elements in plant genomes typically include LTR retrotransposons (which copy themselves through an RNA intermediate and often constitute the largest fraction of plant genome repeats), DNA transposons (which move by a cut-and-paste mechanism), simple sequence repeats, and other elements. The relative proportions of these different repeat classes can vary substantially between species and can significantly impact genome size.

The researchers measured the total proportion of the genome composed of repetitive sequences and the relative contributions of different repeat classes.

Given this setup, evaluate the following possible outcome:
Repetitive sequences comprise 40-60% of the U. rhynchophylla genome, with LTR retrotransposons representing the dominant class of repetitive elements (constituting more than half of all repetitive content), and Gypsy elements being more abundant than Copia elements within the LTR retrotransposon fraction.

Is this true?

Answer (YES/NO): NO